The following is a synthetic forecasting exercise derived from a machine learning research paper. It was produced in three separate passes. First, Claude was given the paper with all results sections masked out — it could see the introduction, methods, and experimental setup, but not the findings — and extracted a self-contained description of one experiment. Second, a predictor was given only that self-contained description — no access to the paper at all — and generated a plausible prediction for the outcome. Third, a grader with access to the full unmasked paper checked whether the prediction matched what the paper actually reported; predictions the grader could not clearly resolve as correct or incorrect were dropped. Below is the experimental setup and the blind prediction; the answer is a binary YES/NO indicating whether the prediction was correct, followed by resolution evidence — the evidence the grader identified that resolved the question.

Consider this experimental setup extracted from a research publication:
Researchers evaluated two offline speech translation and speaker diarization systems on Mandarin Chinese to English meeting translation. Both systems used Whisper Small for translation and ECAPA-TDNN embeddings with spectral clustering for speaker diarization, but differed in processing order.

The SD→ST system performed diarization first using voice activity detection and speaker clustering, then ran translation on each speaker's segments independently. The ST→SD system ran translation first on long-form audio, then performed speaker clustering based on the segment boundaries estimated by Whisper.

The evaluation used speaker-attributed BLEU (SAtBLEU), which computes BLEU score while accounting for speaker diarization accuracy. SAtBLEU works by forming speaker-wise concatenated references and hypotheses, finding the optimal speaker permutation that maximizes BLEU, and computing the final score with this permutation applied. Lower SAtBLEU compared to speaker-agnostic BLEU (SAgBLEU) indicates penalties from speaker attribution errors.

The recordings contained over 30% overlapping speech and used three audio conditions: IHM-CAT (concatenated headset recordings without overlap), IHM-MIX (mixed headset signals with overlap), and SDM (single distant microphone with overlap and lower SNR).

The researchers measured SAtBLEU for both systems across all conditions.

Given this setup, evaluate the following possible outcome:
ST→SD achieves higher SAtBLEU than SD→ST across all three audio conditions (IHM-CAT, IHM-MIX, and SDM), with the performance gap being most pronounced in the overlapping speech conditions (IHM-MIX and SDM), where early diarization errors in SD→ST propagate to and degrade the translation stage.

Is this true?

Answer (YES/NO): NO